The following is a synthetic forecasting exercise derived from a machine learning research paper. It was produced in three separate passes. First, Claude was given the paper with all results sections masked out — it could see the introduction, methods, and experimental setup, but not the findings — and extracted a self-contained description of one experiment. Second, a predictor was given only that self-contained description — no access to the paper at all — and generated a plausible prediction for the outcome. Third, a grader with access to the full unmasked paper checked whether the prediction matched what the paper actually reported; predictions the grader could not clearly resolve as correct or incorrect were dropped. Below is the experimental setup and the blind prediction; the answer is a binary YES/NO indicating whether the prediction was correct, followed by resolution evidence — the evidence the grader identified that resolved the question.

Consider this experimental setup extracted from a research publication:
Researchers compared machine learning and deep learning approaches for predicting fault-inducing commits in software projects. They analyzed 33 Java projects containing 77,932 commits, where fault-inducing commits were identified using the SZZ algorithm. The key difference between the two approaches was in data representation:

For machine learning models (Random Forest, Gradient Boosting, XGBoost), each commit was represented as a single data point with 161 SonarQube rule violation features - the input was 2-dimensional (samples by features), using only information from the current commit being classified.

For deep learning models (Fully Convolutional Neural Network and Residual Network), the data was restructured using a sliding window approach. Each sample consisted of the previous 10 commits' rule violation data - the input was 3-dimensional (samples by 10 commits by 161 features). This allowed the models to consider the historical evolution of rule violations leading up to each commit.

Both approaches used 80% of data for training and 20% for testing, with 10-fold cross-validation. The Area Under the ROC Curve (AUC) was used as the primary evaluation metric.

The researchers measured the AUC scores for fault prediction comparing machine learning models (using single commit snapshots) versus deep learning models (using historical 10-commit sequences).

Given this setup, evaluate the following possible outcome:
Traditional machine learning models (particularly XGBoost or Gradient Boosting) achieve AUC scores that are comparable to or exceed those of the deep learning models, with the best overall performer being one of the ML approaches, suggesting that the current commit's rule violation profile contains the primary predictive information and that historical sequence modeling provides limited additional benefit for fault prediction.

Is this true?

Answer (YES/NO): NO